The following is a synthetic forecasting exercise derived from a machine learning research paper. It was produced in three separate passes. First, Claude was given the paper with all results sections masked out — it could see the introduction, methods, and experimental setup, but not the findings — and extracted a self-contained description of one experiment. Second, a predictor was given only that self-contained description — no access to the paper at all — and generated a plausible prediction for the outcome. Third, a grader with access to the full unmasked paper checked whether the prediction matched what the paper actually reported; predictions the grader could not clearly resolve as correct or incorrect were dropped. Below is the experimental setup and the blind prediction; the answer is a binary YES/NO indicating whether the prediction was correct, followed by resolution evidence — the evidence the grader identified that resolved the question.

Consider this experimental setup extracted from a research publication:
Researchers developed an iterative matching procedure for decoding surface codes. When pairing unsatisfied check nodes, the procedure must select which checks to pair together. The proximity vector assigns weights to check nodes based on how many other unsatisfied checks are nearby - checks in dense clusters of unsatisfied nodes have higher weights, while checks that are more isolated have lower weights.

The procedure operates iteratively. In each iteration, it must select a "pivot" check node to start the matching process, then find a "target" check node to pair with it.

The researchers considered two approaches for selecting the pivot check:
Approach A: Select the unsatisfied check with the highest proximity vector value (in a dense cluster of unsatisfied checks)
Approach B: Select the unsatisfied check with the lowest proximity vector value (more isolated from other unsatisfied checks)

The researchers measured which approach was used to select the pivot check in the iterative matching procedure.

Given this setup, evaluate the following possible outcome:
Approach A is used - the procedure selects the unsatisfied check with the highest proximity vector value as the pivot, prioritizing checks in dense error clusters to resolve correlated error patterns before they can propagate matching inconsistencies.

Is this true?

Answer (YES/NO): NO